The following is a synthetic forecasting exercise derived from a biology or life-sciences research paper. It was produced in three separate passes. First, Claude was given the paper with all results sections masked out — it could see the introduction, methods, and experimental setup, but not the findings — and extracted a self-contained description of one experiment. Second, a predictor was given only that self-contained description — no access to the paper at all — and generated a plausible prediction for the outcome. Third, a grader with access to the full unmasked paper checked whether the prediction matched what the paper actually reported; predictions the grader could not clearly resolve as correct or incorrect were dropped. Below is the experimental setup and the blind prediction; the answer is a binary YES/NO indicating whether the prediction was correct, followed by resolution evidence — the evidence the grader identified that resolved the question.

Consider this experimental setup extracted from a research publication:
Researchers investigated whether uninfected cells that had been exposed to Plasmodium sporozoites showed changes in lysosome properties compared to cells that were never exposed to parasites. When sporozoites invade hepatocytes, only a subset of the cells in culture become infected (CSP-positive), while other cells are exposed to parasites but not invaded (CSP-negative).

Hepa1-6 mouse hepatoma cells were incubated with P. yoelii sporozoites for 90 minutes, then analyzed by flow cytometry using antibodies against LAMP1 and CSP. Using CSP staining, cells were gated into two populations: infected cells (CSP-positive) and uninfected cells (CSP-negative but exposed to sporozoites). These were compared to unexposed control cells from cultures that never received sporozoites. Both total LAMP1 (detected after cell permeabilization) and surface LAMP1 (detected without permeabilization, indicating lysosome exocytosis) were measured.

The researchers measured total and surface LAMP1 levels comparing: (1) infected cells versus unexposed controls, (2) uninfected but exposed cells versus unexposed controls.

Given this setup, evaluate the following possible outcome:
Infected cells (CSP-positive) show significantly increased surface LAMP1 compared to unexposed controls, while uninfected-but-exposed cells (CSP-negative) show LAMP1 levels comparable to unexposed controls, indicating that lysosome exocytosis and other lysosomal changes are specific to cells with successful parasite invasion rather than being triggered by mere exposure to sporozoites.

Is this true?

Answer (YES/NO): NO